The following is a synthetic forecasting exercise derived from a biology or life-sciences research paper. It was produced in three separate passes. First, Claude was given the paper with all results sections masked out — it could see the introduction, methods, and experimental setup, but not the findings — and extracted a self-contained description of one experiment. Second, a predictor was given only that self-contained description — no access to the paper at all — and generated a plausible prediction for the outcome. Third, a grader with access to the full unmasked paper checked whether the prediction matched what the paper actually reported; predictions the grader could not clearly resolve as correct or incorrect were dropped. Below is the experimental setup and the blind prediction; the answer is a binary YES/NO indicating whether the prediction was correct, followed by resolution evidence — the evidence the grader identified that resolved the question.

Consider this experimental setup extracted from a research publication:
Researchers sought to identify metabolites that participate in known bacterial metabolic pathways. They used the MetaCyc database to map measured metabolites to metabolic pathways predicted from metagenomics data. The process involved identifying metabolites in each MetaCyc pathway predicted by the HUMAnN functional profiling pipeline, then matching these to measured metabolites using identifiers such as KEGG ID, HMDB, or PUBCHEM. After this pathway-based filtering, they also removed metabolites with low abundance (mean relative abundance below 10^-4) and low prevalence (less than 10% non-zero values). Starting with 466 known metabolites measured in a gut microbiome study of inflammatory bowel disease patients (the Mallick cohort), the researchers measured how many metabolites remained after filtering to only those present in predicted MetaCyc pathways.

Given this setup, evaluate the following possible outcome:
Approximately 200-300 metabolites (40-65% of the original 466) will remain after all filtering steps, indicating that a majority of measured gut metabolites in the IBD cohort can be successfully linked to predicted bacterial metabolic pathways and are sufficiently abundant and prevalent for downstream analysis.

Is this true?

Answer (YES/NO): YES